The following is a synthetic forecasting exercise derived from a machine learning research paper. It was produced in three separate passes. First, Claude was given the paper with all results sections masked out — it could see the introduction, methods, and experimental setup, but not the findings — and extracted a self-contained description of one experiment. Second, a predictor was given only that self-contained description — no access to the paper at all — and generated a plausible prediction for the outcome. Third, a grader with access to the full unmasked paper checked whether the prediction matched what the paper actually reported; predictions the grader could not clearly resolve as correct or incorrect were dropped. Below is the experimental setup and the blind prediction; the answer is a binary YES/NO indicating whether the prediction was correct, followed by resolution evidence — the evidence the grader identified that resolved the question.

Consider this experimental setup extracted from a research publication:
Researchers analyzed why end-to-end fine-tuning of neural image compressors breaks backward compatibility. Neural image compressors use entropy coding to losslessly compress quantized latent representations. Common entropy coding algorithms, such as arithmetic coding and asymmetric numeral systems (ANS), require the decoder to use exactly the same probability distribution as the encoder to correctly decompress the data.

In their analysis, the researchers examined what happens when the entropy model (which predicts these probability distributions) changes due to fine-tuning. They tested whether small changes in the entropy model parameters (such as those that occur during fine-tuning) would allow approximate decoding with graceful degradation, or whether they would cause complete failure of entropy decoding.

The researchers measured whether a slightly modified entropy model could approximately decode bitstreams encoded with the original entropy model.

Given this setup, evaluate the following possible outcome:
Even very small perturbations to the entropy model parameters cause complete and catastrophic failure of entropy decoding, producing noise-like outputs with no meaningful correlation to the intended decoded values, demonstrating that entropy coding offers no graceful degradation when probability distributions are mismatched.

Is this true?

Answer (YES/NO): YES